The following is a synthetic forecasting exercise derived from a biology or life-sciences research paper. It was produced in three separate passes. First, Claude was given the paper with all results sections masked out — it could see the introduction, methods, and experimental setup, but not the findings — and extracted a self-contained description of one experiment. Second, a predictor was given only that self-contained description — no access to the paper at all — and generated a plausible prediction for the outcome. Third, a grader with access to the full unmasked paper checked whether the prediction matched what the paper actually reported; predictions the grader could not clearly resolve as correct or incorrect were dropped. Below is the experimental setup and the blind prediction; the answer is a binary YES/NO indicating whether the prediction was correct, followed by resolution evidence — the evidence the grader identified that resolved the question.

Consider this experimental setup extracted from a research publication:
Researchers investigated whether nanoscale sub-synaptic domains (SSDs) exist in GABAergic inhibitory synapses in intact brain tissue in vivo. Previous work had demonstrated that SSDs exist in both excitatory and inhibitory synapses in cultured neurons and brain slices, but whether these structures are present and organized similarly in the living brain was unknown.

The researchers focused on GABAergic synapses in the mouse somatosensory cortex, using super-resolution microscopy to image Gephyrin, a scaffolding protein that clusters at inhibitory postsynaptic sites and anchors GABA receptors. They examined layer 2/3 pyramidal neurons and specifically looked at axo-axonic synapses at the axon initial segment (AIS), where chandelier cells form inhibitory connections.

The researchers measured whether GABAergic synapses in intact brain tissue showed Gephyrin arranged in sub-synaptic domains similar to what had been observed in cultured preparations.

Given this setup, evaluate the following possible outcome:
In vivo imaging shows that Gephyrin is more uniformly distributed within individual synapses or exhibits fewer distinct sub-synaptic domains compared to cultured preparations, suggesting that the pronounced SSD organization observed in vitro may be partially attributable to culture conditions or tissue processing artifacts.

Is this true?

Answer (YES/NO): NO